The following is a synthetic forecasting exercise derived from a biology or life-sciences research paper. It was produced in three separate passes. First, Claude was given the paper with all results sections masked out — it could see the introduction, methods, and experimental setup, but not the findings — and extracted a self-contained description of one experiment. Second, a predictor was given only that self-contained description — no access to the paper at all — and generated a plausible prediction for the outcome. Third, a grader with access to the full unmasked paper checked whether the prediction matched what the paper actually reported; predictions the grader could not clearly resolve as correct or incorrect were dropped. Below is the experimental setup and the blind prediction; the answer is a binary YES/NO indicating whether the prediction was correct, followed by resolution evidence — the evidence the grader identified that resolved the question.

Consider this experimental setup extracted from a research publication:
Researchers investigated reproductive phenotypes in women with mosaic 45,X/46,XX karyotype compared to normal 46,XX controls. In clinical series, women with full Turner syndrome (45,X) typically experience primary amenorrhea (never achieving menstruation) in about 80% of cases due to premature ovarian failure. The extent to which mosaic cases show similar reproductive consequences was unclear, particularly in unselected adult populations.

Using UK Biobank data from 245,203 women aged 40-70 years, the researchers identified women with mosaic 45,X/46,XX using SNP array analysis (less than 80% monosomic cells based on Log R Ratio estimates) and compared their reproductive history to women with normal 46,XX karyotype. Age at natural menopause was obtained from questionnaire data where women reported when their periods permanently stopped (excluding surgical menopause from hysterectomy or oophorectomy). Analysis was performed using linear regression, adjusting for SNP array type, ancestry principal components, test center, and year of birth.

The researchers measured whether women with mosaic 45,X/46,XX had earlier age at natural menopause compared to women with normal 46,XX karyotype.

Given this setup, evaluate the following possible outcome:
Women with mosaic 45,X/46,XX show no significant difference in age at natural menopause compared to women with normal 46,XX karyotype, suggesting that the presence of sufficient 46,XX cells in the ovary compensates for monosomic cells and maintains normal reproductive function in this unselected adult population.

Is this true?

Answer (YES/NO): YES